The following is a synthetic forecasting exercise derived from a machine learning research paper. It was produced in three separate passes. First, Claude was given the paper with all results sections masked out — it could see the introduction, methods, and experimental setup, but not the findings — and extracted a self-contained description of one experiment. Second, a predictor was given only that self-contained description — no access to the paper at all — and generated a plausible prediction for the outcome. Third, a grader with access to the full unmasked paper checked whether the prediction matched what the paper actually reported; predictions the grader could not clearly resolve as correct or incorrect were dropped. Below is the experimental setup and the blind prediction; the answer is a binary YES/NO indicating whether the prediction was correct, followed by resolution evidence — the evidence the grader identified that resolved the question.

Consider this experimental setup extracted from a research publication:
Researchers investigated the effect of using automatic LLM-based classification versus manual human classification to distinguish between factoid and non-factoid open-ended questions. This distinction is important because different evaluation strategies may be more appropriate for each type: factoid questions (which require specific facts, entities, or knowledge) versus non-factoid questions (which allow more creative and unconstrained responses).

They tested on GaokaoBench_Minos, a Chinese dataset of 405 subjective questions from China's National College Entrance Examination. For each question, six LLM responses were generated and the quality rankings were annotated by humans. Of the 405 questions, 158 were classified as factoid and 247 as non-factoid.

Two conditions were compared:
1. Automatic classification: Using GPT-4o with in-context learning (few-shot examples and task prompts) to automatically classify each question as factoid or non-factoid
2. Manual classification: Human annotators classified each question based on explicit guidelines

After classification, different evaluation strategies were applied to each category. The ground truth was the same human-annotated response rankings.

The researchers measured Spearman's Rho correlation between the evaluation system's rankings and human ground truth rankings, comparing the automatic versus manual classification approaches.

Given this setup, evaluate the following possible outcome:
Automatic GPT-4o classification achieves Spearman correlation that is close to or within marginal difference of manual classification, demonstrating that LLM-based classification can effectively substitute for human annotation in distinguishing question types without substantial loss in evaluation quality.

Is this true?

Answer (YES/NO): YES